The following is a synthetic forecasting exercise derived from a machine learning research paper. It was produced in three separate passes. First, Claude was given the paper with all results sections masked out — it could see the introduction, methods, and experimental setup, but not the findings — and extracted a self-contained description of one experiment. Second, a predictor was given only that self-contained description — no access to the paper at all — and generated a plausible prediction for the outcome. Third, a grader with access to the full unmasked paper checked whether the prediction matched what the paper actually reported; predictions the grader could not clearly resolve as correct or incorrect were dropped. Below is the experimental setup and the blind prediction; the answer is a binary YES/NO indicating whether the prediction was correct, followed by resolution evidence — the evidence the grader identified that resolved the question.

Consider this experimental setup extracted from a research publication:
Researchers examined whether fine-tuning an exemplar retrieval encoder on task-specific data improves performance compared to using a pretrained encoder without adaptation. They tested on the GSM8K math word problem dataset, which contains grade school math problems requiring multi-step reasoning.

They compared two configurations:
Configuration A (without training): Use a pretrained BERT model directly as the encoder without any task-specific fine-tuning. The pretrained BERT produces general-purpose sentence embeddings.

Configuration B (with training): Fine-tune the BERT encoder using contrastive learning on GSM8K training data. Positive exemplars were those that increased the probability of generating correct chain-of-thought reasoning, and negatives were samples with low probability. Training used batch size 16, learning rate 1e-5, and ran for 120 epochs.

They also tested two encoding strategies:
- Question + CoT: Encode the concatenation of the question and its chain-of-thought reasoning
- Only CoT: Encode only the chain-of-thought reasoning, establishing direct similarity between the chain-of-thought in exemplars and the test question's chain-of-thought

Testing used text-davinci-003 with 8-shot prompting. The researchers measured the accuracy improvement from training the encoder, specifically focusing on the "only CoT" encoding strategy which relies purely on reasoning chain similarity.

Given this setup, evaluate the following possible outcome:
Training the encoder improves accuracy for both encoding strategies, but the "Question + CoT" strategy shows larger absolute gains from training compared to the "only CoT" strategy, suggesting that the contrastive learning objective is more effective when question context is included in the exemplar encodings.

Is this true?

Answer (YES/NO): NO